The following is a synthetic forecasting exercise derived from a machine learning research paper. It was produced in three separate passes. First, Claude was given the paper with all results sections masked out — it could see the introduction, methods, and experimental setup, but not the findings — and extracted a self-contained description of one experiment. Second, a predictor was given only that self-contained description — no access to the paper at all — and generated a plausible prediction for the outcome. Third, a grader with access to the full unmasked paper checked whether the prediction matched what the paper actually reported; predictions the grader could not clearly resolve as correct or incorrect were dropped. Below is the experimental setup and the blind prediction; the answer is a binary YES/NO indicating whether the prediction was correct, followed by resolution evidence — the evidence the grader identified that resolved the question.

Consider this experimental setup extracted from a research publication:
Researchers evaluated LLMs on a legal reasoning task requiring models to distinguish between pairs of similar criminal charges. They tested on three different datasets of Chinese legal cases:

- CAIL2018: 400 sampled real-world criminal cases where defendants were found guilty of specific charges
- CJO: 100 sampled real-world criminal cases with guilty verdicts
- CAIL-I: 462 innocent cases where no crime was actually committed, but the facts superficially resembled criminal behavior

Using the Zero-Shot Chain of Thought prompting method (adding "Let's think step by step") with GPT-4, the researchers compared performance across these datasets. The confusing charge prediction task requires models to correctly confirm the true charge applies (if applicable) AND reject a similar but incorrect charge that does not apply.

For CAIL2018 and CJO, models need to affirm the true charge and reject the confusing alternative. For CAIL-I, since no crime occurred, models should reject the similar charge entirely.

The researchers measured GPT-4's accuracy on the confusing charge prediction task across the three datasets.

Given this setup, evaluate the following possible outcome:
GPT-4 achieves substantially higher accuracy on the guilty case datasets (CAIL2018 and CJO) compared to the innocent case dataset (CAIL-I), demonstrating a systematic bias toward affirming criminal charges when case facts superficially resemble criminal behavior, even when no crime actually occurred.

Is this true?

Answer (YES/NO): NO